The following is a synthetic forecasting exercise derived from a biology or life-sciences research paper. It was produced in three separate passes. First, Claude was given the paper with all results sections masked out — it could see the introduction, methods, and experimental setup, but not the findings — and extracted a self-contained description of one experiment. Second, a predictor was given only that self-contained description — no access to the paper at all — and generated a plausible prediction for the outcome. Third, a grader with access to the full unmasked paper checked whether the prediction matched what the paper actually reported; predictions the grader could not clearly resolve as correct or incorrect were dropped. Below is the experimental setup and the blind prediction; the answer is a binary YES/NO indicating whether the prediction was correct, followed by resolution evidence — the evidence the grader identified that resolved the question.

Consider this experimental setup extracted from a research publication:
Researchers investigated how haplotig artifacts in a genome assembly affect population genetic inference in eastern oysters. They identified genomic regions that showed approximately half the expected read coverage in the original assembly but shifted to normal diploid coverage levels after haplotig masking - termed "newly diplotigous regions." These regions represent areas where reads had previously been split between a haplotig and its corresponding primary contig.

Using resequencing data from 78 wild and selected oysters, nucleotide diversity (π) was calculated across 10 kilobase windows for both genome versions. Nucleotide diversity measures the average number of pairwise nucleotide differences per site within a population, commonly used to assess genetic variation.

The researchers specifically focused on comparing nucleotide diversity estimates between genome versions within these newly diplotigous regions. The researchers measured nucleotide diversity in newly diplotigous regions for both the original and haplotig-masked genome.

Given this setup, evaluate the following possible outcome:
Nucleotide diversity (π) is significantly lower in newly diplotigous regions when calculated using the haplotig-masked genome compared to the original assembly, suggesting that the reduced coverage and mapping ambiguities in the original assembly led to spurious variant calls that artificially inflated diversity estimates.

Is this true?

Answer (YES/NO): NO